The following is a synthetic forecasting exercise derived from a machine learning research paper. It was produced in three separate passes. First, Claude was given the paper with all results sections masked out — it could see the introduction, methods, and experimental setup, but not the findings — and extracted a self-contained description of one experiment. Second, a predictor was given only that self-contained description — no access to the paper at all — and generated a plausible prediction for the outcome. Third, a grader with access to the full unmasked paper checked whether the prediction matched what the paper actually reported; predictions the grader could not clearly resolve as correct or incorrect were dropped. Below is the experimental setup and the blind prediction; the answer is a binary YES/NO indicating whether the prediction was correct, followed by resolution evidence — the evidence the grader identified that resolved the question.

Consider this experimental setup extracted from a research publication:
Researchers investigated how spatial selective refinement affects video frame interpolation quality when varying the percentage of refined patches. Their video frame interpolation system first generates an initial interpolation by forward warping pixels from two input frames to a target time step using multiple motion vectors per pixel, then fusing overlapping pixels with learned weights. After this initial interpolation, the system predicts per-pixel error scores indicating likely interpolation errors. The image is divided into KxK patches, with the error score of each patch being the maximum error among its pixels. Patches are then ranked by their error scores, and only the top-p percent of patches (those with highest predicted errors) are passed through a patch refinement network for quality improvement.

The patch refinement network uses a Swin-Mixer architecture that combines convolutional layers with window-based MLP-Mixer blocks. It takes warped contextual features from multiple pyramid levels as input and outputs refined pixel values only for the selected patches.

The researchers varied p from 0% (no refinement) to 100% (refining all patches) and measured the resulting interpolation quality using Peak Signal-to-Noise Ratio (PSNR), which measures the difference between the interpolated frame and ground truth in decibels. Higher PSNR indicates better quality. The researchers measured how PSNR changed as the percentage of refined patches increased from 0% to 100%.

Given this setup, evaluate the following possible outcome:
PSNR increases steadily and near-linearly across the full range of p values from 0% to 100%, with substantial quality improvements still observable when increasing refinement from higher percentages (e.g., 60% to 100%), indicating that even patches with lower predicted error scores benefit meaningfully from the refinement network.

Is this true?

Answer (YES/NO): NO